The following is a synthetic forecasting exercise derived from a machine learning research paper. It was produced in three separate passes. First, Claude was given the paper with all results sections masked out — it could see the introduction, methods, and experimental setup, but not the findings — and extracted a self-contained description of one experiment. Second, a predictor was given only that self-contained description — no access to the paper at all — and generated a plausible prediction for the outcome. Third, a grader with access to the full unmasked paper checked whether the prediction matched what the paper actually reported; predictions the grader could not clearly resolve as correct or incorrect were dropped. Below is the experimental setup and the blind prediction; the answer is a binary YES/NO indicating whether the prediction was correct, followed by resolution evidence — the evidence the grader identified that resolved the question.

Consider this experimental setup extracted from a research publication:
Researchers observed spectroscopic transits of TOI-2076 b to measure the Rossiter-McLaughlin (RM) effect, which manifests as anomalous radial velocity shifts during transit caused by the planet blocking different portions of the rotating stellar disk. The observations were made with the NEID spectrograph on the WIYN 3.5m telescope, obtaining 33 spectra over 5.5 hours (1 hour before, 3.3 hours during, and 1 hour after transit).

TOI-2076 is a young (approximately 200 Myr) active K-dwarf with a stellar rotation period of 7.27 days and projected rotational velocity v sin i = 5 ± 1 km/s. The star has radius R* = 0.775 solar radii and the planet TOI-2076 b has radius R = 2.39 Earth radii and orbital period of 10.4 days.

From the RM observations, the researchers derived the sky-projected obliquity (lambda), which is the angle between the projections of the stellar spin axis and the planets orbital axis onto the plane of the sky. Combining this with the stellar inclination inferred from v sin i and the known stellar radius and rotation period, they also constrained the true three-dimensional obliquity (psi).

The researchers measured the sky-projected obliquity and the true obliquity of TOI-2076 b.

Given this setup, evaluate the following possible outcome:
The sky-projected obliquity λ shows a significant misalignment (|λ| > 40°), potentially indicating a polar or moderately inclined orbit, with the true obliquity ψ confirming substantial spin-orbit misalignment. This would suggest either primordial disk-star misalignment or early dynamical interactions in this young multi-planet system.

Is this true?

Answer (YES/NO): NO